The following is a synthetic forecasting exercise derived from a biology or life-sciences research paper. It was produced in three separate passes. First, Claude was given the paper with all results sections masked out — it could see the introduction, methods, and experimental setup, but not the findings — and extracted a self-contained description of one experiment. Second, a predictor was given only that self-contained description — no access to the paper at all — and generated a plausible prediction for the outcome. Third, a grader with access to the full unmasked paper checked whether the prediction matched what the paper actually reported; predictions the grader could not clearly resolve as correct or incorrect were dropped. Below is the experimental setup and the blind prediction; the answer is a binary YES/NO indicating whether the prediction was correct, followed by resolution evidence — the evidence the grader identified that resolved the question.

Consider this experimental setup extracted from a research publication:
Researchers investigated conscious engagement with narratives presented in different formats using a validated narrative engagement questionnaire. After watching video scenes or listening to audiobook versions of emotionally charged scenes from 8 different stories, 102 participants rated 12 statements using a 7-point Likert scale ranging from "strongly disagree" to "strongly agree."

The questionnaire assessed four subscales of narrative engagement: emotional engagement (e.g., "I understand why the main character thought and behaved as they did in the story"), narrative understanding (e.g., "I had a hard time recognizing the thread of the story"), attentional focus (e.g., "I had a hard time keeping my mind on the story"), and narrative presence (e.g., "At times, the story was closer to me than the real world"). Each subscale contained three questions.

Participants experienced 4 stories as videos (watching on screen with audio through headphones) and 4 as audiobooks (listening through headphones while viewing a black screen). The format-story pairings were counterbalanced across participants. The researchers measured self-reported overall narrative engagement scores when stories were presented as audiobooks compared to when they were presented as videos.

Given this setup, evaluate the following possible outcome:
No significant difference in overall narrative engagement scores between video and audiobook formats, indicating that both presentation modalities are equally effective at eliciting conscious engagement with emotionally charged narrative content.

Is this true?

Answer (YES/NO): NO